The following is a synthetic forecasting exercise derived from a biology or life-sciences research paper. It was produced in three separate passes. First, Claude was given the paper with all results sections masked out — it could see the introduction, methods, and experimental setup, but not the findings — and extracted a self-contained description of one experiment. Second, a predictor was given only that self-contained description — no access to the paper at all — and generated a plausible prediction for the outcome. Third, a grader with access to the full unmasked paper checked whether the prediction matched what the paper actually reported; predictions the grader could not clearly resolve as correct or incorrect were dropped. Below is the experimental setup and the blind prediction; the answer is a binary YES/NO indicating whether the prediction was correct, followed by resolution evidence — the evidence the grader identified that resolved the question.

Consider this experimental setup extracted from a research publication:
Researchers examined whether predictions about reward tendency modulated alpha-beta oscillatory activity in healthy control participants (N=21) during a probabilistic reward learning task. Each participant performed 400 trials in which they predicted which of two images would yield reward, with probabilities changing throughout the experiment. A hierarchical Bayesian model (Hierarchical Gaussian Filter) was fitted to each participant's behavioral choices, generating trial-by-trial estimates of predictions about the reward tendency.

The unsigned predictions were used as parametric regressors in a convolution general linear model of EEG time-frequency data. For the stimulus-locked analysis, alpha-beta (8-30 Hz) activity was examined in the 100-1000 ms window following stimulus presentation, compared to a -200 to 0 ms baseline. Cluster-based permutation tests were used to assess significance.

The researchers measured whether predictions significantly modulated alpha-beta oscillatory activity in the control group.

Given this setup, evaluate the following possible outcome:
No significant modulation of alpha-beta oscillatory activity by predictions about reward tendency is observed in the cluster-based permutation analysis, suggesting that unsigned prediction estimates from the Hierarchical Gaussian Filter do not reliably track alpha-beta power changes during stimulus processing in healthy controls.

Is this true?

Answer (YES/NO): YES